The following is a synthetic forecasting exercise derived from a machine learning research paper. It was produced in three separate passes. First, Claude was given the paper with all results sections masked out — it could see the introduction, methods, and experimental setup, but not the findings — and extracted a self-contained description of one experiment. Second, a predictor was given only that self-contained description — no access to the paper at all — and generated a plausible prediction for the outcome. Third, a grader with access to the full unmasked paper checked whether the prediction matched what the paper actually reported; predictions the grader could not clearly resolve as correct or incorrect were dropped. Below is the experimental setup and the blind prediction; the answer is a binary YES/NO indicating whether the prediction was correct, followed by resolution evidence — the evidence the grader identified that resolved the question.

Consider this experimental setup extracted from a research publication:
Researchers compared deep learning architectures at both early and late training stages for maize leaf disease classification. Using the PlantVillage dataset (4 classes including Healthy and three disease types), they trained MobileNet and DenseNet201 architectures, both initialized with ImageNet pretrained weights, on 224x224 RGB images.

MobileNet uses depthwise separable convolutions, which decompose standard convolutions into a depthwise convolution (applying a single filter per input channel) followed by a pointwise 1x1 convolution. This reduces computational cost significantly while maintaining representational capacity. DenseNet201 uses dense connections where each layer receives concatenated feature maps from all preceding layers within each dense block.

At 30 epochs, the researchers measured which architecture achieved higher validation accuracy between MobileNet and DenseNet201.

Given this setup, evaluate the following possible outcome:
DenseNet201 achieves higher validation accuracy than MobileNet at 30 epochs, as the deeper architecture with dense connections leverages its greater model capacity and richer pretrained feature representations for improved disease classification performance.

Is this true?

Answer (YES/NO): NO